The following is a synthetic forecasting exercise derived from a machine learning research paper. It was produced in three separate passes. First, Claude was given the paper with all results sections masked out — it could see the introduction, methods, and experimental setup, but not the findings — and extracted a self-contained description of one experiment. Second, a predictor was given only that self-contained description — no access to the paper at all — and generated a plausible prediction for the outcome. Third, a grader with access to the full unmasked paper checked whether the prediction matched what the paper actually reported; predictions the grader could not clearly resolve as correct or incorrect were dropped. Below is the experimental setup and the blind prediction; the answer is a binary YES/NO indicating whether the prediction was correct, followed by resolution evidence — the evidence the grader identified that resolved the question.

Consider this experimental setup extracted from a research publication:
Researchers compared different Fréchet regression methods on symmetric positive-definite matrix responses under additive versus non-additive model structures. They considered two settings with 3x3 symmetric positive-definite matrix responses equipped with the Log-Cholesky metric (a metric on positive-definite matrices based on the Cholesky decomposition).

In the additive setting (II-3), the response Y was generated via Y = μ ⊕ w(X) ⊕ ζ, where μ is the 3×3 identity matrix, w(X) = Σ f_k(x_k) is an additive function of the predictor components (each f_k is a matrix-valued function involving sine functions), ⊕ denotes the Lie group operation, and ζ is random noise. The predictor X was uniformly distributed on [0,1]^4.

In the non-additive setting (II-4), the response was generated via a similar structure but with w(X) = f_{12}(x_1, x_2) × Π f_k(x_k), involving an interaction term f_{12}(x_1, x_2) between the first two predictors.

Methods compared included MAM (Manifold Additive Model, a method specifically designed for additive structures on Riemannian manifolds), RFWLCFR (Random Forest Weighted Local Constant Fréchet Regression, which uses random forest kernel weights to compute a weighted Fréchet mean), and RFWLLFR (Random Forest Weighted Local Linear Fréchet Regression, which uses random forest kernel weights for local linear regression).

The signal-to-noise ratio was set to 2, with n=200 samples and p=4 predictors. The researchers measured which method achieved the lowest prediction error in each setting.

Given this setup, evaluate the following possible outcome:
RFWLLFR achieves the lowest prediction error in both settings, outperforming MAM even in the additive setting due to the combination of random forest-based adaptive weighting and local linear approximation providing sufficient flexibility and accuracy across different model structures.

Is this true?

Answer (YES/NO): NO